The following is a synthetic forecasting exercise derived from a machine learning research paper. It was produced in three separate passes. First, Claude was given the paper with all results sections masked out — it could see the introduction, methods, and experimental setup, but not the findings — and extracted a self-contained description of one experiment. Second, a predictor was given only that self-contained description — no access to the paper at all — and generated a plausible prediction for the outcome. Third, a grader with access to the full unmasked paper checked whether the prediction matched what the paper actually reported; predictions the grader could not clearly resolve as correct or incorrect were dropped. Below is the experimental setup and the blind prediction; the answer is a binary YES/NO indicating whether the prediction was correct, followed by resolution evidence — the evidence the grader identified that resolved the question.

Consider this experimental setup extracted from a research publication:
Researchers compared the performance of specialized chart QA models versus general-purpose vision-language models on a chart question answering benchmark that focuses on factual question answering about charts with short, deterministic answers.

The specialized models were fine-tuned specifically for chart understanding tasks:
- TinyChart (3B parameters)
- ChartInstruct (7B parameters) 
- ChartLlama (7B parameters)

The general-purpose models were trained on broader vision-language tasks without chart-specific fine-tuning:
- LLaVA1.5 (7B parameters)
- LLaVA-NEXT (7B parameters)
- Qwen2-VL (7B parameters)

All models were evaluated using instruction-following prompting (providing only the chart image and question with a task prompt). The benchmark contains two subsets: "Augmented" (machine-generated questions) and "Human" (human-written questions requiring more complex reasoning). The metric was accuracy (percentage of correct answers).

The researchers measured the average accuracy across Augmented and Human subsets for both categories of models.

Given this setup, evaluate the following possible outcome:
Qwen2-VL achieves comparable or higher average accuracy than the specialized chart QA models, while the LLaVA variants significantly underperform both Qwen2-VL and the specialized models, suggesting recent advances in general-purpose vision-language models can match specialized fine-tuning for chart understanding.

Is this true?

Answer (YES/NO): NO